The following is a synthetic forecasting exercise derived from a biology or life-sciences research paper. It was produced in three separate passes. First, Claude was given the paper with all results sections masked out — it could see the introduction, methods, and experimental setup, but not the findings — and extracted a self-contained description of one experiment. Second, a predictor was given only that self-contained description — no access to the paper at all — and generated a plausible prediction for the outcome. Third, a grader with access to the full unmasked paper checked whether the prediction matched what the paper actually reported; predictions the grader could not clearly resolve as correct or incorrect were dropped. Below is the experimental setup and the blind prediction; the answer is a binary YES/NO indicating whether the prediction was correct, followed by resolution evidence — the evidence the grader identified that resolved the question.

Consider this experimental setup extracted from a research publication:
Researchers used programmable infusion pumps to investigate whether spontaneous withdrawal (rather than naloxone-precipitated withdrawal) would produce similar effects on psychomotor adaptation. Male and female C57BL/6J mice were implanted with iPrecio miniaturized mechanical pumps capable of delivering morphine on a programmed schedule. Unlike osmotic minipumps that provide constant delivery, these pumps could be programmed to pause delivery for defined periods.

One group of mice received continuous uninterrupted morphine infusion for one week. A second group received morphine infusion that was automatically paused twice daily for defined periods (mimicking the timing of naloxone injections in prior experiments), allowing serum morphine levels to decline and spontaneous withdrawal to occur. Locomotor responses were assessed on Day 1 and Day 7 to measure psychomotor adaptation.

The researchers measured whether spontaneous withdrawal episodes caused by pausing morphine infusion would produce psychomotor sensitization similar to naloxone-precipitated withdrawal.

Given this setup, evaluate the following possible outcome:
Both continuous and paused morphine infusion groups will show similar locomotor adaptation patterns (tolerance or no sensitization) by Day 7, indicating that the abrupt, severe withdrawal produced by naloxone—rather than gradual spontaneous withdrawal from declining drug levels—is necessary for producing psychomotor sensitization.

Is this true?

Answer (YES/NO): NO